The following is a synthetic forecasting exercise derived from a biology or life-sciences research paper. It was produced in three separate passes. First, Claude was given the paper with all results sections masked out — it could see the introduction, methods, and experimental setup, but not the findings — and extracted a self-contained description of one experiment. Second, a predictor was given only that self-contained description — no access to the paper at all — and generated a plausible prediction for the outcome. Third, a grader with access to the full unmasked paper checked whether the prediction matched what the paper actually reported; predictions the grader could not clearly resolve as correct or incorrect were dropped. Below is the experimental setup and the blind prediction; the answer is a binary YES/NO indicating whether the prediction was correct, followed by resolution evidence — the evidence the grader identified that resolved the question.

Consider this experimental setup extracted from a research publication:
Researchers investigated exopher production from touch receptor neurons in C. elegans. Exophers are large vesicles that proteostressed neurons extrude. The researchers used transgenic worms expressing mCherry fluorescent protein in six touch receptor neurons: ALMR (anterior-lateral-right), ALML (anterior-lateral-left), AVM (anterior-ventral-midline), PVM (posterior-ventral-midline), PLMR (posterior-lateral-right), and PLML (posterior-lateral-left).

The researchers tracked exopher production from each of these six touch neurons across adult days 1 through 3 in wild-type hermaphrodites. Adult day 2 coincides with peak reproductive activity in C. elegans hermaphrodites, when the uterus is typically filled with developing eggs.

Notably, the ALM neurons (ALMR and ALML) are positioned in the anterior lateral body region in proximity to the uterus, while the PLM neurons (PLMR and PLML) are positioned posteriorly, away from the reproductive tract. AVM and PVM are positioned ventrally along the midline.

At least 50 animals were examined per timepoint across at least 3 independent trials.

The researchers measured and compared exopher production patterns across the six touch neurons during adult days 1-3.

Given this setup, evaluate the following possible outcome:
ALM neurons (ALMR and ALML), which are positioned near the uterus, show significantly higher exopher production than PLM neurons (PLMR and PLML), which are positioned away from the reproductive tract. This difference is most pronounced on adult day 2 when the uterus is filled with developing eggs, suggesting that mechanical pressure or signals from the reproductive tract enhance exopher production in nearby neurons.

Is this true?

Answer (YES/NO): NO